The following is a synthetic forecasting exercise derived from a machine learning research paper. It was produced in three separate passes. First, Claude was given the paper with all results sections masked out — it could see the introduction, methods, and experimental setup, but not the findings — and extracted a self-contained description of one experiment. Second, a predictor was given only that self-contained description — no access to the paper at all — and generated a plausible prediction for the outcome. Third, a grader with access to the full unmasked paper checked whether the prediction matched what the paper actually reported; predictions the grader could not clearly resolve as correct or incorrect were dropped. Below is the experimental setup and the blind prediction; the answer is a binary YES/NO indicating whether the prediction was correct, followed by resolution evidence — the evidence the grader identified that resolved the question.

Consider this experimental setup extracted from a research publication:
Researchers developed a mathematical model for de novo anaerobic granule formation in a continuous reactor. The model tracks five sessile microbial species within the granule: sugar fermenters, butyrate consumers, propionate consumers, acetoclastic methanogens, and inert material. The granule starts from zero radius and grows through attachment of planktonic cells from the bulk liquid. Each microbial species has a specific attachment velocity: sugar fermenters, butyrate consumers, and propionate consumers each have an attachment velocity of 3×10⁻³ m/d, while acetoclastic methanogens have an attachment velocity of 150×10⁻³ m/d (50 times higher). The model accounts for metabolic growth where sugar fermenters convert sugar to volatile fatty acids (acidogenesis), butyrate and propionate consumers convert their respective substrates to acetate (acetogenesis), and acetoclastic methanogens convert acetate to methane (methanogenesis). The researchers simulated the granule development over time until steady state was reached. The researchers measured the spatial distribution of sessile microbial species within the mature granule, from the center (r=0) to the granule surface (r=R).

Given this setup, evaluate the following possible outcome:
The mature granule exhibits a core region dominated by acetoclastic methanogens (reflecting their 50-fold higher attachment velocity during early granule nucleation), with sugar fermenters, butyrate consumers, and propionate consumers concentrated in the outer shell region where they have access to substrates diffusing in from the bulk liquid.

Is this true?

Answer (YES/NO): NO